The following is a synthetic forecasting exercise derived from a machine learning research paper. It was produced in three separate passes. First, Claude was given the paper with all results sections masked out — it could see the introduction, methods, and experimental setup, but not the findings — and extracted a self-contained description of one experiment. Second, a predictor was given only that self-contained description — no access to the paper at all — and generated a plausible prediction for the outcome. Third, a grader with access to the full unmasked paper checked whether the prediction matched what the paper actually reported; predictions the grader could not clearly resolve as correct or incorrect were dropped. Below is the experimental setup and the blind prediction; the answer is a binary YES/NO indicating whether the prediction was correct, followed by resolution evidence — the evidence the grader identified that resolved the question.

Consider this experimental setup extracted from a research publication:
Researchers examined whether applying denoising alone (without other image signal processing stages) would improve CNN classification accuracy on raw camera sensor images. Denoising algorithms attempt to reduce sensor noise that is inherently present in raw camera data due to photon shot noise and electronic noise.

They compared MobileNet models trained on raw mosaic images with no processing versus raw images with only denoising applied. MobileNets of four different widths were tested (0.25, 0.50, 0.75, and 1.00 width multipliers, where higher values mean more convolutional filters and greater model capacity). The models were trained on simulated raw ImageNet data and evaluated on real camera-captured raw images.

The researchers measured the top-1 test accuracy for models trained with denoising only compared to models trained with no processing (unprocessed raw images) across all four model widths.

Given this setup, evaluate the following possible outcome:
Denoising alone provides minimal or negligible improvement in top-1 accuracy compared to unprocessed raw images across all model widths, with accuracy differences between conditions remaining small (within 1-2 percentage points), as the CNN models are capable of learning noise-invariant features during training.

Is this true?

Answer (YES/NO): YES